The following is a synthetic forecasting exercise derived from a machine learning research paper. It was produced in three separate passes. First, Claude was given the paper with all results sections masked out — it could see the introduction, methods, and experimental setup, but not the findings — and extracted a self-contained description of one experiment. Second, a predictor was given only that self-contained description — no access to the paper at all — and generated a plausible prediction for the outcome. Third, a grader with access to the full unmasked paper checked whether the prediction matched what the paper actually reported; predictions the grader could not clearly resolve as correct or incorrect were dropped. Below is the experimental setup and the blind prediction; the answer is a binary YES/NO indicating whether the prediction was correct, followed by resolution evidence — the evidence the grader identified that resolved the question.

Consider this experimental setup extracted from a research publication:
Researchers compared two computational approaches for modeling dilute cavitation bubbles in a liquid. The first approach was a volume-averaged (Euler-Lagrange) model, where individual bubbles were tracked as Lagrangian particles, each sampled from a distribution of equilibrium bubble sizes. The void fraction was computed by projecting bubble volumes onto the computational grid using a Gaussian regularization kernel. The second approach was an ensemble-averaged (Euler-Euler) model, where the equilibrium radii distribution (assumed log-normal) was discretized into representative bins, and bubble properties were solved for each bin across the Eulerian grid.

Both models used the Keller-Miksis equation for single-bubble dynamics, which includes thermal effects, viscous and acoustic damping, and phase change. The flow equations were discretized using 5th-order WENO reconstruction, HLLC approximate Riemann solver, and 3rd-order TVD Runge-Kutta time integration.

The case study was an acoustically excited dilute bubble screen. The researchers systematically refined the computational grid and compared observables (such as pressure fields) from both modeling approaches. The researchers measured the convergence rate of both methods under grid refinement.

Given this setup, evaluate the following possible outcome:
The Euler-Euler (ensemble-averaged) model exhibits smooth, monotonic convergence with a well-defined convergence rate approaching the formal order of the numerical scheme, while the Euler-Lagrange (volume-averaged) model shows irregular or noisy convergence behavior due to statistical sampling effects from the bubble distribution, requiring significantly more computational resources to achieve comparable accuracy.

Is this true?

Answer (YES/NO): NO